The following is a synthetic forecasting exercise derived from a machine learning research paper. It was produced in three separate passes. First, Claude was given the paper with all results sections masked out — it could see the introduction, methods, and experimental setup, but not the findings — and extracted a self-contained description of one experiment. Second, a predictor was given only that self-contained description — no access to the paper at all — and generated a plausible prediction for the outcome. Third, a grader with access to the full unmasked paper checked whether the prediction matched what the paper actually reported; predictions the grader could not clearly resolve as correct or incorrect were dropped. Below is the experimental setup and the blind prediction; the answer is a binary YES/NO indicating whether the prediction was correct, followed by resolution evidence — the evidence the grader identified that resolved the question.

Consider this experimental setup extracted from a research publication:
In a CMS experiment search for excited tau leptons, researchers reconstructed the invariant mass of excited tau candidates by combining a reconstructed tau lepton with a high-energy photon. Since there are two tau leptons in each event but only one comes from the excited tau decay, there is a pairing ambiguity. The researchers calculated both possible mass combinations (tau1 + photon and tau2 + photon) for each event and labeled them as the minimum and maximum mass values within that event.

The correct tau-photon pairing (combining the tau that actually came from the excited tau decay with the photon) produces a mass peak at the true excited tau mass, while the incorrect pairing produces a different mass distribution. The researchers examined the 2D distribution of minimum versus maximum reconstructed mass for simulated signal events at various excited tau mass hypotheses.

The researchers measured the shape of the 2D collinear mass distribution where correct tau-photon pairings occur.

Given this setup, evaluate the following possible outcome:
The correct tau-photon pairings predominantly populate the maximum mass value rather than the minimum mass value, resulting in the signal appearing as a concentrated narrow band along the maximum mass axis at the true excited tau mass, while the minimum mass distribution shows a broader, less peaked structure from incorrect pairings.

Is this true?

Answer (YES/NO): NO